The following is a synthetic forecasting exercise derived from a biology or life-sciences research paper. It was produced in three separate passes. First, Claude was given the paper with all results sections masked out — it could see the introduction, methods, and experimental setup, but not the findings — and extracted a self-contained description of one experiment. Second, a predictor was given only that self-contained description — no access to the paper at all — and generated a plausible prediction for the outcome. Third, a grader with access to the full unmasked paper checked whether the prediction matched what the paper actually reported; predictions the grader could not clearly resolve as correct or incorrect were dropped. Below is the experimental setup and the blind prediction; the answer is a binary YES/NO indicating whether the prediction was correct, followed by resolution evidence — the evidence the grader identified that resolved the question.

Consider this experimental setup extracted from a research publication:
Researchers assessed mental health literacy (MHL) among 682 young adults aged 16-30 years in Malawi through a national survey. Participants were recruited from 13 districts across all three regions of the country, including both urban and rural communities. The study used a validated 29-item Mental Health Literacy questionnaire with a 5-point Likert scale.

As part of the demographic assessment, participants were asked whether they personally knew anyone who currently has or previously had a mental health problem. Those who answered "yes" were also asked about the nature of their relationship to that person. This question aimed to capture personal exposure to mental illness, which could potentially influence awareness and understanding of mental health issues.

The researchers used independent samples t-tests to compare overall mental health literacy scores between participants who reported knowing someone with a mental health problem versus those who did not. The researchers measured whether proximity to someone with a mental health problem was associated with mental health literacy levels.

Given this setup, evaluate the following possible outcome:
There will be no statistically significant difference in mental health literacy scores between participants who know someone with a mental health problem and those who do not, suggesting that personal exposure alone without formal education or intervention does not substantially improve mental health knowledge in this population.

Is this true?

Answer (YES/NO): YES